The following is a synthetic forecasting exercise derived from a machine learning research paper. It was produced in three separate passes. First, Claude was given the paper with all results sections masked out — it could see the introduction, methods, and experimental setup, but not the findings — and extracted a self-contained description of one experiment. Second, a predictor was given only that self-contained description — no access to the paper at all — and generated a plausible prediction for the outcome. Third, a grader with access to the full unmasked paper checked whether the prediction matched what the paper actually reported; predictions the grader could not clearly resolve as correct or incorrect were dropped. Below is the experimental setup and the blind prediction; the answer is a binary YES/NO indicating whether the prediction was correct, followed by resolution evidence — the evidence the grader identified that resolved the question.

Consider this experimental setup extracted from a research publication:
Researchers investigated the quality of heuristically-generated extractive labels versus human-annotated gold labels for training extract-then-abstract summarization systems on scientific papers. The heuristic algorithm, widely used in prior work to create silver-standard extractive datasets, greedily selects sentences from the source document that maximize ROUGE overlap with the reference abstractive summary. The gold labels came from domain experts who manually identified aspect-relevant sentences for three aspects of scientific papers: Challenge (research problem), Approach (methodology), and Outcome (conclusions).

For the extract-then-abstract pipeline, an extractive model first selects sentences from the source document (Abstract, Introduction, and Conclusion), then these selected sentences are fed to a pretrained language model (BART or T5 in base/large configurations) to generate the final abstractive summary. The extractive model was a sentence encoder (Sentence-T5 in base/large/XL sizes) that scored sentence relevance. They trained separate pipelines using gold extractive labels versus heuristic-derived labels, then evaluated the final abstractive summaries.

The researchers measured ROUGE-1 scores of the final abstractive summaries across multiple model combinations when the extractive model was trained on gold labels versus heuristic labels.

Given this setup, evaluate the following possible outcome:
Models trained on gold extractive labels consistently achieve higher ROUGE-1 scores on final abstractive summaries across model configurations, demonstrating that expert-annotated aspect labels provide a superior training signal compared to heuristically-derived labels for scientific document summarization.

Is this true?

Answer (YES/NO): NO